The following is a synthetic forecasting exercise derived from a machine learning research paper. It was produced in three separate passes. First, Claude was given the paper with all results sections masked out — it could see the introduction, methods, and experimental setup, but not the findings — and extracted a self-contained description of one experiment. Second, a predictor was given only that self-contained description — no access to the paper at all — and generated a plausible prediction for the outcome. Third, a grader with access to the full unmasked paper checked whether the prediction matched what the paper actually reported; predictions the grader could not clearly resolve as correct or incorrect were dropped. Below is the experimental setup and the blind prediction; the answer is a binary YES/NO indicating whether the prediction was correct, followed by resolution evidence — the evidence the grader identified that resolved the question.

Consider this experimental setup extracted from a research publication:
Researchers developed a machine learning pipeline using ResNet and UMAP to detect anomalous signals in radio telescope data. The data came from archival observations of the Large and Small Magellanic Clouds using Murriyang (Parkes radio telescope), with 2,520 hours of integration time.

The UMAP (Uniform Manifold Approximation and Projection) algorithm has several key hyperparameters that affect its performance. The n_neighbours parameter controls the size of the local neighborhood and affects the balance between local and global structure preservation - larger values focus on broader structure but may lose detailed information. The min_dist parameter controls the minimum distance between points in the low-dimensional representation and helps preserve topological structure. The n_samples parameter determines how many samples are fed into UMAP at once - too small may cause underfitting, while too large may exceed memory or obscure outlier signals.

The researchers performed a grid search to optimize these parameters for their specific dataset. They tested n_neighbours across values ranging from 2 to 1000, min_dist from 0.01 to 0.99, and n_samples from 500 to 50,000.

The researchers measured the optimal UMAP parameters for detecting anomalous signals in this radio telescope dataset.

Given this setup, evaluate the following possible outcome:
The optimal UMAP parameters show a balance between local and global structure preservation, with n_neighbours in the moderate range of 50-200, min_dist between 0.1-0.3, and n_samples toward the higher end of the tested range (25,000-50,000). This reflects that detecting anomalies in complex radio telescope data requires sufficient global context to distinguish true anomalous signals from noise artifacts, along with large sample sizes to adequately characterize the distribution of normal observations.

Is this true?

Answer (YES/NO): NO